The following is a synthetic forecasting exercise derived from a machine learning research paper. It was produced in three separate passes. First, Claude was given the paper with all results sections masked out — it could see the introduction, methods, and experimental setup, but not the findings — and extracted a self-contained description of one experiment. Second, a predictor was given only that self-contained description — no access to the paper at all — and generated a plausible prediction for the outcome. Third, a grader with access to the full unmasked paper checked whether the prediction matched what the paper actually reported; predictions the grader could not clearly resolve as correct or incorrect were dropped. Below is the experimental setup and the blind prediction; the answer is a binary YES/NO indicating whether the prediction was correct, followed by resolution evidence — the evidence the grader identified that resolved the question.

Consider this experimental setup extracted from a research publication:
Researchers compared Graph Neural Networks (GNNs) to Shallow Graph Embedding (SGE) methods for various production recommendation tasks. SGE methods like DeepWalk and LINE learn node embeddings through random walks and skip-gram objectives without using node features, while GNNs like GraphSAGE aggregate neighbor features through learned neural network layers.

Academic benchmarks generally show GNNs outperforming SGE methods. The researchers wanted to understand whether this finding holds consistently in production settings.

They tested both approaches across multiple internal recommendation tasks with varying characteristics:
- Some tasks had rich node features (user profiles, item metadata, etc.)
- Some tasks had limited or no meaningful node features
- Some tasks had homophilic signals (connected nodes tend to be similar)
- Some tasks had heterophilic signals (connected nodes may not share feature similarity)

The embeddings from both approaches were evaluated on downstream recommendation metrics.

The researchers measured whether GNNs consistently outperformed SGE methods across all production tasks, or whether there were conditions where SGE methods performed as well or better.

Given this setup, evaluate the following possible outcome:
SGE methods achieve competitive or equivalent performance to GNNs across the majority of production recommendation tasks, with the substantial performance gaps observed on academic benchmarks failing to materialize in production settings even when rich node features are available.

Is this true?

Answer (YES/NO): NO